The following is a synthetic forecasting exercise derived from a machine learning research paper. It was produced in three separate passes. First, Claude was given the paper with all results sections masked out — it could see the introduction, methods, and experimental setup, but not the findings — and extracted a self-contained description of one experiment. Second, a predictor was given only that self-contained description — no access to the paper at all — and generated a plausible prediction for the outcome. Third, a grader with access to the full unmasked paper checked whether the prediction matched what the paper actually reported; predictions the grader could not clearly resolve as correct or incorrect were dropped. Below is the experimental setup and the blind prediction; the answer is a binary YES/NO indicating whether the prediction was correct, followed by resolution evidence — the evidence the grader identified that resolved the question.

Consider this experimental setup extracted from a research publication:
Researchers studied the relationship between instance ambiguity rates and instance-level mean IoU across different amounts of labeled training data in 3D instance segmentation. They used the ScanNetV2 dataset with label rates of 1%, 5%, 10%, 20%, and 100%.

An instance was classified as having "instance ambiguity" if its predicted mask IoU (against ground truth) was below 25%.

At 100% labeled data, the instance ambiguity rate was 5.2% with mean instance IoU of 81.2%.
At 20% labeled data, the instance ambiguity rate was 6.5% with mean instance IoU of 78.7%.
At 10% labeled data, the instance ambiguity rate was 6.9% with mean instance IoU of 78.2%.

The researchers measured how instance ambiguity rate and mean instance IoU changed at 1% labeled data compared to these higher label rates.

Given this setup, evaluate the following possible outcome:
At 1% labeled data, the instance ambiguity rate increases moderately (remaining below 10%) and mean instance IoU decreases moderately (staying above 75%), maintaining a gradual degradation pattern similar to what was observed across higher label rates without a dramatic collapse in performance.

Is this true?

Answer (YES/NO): NO